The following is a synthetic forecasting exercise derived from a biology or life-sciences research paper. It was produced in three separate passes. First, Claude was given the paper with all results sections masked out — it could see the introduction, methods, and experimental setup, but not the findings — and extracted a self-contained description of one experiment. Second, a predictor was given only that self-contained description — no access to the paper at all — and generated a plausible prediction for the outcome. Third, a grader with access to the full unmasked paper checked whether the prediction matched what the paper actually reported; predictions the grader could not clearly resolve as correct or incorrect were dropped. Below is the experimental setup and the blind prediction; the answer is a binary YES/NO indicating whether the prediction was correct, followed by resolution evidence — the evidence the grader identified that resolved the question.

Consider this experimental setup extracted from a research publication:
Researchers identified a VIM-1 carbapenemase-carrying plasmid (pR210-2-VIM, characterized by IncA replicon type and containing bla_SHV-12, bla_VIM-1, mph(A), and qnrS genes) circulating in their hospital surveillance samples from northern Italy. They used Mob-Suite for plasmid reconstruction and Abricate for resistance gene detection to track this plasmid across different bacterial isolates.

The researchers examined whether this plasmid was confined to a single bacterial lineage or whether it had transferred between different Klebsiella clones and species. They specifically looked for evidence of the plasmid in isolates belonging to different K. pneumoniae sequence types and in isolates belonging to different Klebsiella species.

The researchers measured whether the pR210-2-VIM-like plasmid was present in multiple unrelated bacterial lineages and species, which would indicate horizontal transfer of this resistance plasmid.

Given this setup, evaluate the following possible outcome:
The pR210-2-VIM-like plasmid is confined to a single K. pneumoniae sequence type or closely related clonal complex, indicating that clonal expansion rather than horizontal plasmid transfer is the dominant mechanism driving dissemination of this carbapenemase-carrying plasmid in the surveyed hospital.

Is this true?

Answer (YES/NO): NO